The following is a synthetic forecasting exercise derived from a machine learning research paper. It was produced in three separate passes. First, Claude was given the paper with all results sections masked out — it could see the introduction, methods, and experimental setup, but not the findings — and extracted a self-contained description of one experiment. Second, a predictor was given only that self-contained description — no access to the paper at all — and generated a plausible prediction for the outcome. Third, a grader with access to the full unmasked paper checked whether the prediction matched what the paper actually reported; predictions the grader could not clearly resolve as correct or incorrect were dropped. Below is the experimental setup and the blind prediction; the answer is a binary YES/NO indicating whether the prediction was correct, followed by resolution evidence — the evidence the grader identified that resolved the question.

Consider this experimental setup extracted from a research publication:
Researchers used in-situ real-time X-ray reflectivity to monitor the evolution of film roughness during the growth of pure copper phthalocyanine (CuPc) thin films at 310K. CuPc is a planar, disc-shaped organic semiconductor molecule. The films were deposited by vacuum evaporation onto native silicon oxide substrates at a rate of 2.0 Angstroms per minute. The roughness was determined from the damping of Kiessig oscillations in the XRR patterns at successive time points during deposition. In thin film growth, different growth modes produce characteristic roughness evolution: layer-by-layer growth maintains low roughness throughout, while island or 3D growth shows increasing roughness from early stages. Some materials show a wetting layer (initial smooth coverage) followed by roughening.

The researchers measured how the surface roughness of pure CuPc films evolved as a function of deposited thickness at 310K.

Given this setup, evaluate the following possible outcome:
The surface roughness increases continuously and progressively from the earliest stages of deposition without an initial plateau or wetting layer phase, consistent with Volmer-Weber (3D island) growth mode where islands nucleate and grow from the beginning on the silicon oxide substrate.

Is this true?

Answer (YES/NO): NO